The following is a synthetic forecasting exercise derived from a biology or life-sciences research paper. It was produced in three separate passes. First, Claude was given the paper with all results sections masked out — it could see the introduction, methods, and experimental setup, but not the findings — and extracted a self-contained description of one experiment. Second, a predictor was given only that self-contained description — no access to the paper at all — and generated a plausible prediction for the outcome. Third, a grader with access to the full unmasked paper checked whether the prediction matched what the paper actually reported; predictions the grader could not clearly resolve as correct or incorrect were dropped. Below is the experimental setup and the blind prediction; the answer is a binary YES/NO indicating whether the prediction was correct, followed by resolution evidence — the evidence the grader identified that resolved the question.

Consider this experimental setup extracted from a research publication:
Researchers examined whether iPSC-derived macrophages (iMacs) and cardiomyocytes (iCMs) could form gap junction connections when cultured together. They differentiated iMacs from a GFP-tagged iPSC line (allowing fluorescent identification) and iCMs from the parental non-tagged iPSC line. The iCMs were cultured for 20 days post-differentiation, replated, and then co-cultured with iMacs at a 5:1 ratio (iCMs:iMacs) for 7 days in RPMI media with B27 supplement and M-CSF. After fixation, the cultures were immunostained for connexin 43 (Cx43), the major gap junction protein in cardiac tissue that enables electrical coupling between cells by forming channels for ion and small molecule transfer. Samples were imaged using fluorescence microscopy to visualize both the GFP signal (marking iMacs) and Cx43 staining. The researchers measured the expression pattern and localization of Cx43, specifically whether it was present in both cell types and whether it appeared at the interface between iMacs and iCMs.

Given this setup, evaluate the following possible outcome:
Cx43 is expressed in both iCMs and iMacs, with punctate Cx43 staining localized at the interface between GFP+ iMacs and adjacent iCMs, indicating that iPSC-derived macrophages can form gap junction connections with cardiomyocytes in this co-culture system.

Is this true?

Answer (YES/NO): NO